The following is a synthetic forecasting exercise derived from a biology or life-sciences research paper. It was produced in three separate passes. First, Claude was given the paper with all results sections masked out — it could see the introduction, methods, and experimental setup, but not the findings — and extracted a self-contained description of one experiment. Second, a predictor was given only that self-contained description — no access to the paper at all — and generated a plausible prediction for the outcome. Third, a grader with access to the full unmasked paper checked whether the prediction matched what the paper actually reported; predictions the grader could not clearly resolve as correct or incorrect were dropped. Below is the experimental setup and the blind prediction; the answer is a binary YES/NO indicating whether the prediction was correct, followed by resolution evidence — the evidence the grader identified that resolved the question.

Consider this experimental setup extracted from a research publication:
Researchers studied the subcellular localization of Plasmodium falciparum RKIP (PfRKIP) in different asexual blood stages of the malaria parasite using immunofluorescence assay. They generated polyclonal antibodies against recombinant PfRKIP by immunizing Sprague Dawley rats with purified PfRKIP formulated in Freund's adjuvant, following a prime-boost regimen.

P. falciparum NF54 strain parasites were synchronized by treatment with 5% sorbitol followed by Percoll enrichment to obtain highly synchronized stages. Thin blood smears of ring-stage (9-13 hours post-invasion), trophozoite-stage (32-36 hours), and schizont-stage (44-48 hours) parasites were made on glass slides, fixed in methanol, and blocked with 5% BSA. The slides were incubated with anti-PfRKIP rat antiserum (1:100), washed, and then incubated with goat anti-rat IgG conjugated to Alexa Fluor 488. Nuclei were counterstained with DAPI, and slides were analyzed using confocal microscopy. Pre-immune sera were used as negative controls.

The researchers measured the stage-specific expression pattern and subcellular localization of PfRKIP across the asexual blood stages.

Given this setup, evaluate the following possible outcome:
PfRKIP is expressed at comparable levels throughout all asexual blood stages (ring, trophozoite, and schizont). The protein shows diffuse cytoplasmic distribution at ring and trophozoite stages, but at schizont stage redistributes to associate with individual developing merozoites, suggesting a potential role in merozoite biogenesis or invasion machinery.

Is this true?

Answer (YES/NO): NO